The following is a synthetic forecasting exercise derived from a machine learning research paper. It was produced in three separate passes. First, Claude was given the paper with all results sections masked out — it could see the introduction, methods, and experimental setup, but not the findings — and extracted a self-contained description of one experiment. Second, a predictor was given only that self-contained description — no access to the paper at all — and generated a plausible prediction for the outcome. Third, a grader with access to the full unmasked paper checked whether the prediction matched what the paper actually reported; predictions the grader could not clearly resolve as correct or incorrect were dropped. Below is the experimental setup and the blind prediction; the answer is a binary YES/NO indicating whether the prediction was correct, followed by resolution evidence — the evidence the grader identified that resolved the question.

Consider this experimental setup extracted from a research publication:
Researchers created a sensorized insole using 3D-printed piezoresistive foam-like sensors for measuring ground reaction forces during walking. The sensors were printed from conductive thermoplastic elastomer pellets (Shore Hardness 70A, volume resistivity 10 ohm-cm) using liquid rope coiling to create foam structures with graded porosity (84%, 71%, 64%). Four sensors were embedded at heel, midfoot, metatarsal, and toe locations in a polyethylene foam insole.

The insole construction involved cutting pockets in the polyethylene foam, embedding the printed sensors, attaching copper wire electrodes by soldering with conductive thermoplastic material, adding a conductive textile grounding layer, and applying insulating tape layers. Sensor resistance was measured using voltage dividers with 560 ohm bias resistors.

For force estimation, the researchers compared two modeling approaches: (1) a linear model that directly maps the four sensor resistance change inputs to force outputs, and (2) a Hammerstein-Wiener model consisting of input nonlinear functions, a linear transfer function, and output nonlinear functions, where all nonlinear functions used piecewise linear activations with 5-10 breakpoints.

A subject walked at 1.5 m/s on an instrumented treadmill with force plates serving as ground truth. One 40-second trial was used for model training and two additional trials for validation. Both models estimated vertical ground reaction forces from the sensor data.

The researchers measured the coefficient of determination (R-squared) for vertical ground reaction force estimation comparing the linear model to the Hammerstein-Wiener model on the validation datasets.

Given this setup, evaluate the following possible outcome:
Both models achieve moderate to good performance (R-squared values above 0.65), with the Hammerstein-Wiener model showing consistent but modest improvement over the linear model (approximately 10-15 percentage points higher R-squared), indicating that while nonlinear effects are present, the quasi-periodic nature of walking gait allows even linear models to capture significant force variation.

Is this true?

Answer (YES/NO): NO